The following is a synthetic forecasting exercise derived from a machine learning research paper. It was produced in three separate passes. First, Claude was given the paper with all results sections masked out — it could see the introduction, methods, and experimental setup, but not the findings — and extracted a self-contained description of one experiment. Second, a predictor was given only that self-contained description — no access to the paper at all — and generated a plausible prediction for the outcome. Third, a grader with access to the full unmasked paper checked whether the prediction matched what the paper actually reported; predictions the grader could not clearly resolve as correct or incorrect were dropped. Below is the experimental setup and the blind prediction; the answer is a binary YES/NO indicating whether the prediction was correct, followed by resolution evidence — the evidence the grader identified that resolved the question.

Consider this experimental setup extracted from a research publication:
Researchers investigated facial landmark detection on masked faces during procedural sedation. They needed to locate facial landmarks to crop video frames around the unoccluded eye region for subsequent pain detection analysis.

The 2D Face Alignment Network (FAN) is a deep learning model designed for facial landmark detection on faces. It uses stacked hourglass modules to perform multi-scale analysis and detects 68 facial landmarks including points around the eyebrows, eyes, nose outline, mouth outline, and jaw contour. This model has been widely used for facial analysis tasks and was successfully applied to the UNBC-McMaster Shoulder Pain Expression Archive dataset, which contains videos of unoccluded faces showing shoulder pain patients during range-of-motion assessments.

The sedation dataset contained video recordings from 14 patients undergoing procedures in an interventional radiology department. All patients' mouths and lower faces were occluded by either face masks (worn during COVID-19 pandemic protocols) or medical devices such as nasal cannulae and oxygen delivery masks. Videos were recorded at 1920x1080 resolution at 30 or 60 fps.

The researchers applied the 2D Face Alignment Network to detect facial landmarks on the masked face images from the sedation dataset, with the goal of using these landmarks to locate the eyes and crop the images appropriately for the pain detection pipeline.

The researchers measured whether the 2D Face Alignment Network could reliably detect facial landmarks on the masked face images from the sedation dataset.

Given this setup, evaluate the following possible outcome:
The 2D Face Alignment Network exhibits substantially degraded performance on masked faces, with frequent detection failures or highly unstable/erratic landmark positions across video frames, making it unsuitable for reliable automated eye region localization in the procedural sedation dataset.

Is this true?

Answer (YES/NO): YES